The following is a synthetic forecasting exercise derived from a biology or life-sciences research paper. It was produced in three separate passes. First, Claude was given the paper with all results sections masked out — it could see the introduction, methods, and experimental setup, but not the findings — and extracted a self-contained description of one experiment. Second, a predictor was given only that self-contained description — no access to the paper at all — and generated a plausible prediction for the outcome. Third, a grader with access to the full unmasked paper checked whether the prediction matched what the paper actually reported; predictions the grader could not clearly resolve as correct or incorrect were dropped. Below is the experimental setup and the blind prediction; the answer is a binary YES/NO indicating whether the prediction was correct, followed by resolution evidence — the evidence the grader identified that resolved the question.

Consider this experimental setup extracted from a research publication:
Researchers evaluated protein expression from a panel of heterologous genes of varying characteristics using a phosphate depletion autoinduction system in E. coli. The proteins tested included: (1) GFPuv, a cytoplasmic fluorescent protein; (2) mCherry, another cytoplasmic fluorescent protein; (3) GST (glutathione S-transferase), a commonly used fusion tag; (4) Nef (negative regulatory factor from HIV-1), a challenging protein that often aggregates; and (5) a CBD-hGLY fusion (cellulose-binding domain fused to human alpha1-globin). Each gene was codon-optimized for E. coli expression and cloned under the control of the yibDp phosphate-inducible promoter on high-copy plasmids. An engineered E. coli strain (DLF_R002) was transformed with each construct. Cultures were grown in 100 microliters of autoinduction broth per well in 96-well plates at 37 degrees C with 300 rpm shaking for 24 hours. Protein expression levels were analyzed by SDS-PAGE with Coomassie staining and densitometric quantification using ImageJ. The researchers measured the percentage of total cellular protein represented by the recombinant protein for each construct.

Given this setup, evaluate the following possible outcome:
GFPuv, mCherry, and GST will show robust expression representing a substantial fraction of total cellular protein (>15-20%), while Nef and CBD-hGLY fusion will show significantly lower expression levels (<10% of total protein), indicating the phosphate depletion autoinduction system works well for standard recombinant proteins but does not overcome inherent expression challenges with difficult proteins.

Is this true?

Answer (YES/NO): NO